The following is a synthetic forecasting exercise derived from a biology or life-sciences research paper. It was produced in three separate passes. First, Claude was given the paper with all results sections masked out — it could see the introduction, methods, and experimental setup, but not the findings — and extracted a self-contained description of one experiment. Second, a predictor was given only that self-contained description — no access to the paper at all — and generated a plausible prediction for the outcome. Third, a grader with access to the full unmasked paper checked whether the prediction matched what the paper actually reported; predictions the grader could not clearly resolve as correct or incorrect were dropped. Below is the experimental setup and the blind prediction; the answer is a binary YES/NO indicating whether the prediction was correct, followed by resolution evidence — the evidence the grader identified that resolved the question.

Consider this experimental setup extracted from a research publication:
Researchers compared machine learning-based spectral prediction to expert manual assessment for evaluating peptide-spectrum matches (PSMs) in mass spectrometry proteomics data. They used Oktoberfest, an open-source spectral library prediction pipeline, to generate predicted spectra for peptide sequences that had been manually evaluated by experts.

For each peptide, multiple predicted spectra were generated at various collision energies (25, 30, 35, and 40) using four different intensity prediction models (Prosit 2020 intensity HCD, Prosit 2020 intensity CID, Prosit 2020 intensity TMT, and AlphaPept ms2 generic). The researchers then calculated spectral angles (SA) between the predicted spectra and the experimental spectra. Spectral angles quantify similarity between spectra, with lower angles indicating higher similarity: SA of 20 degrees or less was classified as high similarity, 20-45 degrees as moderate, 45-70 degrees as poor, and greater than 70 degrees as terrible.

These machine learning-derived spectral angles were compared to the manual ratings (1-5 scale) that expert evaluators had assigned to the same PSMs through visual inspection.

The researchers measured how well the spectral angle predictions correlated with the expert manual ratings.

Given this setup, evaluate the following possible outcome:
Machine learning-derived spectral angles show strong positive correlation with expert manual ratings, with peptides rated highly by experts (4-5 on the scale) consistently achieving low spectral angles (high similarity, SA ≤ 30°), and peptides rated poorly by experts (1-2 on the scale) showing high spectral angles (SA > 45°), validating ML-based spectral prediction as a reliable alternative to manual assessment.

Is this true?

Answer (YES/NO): NO